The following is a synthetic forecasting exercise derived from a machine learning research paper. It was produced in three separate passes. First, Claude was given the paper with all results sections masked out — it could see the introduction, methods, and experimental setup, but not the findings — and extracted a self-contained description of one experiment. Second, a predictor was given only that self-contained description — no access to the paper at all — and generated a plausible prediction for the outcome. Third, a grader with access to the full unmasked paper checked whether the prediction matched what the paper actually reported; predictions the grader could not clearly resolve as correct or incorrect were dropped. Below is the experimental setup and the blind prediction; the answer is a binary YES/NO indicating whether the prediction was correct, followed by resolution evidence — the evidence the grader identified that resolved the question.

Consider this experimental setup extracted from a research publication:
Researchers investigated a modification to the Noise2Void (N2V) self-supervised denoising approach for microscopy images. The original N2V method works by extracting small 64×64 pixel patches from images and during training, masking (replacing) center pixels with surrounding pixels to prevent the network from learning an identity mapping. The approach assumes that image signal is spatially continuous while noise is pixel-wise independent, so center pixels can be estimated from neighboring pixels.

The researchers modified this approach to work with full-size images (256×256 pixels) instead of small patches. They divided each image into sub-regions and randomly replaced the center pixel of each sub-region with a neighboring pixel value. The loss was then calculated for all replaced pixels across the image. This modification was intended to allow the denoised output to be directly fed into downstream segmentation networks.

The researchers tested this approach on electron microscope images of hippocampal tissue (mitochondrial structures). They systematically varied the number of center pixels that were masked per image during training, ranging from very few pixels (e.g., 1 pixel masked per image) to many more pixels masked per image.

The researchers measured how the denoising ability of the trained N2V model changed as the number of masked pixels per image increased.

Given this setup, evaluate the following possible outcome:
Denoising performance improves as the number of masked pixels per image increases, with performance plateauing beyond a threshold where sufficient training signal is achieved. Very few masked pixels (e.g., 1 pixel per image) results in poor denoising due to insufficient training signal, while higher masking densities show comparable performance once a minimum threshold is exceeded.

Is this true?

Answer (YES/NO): YES